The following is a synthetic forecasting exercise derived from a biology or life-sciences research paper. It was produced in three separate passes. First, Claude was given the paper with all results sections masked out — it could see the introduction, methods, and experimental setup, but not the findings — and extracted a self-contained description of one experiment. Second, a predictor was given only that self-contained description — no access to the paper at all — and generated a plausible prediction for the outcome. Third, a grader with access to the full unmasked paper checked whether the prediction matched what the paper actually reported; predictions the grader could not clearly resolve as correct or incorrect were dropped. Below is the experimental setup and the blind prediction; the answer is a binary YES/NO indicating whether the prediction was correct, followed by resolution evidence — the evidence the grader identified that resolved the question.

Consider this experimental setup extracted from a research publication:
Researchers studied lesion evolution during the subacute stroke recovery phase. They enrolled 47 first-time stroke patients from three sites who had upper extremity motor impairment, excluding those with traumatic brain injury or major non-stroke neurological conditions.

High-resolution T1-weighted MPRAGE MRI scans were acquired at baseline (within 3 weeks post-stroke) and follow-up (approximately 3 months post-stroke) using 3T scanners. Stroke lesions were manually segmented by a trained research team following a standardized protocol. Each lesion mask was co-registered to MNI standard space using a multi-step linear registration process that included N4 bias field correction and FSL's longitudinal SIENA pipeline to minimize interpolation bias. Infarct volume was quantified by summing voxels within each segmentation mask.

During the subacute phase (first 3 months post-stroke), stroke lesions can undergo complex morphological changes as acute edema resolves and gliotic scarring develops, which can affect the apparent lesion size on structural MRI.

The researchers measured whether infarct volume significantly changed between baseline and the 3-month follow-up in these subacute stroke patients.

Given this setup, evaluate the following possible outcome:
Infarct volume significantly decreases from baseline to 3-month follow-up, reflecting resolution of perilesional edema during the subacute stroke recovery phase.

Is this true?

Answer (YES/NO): YES